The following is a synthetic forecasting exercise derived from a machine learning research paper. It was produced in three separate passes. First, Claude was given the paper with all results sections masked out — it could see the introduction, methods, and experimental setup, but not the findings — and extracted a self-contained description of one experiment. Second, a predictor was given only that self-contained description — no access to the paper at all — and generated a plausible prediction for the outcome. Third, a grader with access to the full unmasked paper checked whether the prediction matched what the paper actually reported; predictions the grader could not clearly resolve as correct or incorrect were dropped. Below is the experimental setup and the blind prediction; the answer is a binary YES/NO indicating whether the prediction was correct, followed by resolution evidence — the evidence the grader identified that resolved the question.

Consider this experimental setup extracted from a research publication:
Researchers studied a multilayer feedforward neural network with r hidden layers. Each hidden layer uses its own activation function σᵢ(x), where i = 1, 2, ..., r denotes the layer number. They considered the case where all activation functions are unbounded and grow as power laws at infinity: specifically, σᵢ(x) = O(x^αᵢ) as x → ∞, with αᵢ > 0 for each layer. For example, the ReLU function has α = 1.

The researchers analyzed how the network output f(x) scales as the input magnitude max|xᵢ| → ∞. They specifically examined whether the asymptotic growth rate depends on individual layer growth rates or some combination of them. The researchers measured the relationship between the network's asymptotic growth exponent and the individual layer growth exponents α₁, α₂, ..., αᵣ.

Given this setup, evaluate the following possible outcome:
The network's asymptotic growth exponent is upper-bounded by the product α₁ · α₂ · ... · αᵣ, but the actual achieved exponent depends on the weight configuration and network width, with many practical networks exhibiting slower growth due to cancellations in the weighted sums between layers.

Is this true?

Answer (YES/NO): NO